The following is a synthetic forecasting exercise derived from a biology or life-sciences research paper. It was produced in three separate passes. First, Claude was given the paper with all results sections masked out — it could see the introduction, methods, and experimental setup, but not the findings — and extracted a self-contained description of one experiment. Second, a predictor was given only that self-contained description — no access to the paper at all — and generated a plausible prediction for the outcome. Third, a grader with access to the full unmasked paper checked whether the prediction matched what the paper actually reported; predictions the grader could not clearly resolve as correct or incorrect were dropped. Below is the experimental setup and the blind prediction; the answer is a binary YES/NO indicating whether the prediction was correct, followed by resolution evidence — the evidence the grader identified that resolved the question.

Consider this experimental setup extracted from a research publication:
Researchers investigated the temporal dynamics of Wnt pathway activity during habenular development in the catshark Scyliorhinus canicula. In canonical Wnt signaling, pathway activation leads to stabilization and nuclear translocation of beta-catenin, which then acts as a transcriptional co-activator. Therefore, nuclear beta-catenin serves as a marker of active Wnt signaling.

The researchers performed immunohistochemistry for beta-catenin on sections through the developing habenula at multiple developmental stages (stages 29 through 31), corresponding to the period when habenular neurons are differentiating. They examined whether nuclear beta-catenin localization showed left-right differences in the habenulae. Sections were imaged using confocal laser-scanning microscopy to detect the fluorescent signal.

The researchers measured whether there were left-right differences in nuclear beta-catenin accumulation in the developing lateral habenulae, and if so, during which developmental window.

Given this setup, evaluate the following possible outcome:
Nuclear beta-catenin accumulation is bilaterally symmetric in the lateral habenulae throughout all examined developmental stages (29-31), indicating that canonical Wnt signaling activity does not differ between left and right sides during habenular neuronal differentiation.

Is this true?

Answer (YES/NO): NO